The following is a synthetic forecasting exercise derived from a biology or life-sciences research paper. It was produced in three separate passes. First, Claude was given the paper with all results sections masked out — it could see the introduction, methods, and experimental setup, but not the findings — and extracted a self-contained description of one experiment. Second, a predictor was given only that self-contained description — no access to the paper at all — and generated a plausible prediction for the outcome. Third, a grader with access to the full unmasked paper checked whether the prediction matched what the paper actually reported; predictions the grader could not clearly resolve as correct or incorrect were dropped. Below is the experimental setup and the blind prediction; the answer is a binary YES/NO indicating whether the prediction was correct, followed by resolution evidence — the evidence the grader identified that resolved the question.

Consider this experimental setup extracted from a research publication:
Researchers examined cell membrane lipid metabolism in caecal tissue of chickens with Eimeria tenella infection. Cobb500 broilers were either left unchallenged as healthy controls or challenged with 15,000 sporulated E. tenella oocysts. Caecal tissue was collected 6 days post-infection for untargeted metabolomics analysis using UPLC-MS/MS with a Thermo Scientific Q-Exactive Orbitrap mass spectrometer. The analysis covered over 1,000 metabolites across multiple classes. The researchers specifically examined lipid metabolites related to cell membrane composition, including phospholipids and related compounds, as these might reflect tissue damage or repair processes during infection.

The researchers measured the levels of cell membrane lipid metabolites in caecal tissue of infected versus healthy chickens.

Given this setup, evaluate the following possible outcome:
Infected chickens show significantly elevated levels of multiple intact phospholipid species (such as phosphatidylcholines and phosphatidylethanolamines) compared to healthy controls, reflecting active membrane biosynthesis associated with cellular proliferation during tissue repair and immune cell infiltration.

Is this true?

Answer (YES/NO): YES